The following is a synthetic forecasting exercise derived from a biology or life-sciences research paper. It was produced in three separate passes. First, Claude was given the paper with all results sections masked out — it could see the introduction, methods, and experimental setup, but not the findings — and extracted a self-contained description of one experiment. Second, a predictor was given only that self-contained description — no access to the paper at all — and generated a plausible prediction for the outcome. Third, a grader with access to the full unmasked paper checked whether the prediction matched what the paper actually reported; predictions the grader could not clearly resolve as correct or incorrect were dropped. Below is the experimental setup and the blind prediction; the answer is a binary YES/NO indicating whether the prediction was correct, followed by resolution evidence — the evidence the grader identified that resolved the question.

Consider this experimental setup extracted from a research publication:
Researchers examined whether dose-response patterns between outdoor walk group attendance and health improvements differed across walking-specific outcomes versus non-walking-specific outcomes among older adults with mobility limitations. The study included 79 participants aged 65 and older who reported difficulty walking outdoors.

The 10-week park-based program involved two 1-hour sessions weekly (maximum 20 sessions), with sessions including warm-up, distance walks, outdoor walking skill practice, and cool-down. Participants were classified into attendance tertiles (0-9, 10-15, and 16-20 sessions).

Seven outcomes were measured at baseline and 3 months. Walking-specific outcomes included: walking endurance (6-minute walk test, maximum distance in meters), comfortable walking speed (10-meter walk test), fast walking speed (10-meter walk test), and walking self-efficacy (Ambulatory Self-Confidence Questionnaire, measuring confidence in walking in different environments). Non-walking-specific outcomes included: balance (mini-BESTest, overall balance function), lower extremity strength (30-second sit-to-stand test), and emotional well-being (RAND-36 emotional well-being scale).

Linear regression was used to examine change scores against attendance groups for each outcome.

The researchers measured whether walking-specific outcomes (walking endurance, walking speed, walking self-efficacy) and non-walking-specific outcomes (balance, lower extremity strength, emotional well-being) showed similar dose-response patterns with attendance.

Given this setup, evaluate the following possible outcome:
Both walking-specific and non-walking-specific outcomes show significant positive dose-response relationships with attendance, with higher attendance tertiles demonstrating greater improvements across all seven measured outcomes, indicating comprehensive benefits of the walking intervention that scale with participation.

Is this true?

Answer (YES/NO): NO